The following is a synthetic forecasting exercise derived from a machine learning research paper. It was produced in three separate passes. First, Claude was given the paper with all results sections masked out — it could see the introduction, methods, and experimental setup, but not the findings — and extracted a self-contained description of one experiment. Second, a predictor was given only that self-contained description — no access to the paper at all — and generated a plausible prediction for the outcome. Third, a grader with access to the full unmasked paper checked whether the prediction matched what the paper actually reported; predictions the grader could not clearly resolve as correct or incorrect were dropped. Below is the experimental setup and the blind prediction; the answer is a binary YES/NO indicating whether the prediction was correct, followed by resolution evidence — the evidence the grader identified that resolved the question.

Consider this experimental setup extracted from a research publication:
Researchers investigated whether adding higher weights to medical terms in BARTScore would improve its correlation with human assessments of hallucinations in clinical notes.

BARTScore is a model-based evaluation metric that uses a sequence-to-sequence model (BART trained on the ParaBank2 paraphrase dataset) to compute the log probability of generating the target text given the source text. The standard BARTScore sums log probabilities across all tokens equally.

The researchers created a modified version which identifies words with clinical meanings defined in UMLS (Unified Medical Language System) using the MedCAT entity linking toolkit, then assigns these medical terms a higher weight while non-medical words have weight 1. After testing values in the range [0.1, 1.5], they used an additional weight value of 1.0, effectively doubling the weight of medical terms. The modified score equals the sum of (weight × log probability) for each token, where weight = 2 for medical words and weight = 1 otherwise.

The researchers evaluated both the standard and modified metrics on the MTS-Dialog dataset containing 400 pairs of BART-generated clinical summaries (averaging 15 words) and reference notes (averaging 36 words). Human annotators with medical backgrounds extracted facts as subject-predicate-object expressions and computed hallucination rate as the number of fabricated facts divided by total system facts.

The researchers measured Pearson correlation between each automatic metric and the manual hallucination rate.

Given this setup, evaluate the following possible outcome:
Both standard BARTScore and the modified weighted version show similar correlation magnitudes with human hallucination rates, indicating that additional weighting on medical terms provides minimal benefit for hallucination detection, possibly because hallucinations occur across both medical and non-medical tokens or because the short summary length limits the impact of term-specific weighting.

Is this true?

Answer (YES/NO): NO